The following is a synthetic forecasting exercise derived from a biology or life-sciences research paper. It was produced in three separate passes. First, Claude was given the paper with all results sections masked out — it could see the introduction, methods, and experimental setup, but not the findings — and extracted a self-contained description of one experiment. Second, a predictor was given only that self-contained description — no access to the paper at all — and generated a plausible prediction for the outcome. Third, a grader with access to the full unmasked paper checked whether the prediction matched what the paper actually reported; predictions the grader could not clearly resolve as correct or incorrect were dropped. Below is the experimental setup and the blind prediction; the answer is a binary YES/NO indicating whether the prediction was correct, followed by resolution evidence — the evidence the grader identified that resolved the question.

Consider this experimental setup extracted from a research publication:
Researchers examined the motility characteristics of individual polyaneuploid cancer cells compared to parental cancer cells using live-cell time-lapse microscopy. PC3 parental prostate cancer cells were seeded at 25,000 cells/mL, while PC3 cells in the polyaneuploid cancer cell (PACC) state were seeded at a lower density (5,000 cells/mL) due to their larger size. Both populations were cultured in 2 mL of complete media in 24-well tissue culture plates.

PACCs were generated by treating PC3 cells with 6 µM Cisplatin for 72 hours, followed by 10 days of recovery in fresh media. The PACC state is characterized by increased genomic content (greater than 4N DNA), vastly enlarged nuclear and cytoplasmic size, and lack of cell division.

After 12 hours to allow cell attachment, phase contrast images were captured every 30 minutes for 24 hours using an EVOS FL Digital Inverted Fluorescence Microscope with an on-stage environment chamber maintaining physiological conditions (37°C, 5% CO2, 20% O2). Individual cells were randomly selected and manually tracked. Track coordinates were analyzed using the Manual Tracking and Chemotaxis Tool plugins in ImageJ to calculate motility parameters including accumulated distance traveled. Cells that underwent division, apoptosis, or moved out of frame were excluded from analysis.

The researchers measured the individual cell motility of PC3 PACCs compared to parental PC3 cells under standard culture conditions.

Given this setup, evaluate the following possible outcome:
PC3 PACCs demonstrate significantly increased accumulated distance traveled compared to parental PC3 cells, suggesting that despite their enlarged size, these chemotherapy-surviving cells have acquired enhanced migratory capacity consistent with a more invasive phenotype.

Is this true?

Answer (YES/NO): YES